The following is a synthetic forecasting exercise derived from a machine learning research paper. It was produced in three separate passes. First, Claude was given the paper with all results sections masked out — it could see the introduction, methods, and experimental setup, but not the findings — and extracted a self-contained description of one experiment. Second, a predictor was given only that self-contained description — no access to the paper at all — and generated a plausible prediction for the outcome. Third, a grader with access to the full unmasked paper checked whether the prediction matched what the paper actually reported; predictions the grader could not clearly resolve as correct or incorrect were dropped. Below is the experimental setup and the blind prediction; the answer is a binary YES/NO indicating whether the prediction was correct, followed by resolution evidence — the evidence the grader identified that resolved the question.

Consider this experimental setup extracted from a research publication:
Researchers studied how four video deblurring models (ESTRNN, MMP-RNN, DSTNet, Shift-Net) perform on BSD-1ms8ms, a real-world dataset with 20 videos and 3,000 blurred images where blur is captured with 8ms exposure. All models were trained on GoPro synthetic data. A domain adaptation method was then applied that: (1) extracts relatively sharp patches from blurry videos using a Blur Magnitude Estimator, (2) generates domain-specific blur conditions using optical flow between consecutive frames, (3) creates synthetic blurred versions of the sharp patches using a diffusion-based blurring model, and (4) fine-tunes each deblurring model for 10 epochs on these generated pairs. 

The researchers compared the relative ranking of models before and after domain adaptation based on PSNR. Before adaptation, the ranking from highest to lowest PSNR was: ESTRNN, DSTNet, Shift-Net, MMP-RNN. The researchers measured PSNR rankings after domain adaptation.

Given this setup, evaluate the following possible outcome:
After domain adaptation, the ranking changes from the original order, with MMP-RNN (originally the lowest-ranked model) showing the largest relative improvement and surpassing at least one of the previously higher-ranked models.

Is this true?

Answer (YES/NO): YES